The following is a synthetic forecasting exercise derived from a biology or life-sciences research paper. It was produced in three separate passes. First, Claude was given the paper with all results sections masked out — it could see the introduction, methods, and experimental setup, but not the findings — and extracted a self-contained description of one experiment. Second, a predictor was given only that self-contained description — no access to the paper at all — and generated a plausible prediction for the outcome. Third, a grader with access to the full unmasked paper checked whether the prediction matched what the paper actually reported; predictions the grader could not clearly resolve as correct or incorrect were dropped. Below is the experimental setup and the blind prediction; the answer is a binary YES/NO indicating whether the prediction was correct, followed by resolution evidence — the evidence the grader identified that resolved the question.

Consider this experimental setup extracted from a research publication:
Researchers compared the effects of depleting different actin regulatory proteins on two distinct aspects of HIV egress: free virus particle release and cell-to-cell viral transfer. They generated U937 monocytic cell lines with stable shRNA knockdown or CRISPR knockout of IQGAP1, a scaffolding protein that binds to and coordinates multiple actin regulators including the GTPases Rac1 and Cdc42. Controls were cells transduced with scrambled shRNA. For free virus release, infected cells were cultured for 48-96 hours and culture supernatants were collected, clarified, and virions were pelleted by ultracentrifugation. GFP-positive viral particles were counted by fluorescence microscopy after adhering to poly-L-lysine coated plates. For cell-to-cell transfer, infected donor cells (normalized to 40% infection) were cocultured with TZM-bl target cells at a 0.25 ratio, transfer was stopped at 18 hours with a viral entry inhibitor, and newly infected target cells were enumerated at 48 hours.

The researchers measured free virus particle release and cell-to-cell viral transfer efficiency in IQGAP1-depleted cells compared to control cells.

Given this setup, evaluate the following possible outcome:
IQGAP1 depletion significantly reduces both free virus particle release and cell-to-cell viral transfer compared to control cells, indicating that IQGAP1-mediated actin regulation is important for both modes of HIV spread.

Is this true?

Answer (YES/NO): YES